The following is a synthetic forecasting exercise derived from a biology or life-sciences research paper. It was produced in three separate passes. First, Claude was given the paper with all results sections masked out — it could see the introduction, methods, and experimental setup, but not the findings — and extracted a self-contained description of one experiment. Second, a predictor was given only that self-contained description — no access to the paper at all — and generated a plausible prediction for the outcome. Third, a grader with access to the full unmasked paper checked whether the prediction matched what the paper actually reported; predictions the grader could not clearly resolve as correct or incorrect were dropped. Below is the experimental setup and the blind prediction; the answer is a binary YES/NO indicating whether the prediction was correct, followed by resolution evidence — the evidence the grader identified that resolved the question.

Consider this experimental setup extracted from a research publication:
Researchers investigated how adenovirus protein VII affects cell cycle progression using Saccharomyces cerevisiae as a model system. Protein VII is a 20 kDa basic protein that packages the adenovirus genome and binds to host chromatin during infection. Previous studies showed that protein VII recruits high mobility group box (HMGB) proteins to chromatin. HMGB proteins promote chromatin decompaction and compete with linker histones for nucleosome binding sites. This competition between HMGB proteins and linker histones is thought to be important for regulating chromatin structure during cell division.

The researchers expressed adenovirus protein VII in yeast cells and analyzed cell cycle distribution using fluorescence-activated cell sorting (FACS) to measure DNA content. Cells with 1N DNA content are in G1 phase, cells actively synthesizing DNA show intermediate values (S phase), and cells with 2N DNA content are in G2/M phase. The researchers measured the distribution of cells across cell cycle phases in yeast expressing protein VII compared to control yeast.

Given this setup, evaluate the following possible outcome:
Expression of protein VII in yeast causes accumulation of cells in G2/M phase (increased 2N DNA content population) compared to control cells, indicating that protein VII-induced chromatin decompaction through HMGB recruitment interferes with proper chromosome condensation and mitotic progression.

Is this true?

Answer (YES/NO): YES